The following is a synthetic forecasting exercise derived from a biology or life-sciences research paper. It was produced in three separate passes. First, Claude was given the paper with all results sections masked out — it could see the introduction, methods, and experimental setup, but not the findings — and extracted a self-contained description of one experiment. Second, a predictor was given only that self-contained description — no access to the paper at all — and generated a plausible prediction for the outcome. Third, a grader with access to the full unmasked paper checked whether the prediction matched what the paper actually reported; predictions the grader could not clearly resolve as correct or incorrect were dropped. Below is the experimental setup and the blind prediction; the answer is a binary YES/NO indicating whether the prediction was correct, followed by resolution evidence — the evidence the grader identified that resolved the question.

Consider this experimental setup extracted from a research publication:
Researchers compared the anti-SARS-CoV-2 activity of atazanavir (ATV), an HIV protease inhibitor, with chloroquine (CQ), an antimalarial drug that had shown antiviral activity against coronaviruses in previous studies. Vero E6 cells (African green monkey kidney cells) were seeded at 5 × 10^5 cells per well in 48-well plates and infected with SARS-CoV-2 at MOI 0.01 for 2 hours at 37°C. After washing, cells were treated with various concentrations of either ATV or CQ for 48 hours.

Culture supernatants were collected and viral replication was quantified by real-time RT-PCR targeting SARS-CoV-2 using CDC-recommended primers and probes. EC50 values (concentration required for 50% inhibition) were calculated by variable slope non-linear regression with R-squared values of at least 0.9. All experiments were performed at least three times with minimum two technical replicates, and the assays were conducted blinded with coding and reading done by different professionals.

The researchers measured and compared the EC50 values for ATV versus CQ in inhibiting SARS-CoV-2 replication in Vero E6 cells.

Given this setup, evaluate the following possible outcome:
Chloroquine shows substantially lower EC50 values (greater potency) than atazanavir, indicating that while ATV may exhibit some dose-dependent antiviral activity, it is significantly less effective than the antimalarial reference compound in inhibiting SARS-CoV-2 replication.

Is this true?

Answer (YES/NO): NO